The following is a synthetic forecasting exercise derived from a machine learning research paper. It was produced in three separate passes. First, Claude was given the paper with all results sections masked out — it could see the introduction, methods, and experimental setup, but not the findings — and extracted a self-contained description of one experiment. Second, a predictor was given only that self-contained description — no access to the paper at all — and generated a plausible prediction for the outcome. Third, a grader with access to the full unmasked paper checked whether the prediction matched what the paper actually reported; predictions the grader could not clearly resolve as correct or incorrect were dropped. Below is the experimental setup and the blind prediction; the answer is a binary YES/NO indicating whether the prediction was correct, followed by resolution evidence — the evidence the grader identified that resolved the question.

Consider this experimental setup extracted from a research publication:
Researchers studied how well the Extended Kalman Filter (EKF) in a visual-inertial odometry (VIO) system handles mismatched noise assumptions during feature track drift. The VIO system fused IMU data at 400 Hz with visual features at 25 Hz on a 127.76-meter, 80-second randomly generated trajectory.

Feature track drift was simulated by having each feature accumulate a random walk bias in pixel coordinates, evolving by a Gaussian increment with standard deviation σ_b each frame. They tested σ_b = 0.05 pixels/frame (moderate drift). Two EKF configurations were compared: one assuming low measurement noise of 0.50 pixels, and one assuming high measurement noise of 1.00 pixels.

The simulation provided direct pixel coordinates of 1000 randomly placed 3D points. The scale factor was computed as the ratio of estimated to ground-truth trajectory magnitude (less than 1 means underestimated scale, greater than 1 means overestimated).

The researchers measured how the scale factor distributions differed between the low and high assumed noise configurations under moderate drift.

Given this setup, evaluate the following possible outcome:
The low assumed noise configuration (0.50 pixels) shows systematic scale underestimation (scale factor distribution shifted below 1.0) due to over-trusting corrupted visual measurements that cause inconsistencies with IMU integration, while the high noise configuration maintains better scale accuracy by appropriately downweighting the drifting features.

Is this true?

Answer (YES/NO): NO